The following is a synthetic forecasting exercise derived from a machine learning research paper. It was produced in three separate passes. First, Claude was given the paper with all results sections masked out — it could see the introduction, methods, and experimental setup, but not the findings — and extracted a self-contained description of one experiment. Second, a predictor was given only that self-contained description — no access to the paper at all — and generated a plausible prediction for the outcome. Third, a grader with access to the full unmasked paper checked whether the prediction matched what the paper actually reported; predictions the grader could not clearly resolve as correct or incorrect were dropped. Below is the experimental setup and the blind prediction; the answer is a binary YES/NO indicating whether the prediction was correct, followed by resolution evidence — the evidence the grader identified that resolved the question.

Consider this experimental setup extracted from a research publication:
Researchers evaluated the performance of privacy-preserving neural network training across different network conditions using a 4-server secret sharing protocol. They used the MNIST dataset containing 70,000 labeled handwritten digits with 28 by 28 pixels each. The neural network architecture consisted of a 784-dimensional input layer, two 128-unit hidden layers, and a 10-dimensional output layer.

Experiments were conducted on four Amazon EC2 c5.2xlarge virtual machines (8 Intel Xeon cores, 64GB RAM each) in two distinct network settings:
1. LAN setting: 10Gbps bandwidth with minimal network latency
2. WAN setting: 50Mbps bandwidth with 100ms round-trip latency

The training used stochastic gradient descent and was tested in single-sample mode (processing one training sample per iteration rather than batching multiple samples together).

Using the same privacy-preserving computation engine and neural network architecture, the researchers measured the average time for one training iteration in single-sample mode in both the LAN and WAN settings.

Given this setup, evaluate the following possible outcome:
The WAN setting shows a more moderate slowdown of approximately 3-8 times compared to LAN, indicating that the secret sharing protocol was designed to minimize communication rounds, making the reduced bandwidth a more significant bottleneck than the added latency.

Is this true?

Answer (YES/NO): NO